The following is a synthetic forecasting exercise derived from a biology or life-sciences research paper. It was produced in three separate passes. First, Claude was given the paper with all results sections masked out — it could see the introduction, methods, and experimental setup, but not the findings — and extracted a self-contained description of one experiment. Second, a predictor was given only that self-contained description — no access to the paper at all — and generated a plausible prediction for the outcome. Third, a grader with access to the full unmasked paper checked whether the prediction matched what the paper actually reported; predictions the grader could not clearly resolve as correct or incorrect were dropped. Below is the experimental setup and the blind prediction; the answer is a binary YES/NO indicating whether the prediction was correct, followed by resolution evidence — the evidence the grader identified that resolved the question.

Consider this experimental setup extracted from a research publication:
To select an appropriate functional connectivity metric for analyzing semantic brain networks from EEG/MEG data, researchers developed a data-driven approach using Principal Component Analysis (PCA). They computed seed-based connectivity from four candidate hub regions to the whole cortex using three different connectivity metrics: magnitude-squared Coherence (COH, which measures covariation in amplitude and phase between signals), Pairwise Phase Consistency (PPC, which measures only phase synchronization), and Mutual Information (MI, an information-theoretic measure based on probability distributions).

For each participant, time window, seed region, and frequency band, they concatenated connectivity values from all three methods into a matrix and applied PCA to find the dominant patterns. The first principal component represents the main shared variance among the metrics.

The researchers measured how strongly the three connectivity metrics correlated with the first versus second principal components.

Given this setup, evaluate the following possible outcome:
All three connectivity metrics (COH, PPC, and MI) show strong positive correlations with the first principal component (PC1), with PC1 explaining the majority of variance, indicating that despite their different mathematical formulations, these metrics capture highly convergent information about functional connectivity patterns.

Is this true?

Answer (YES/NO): NO